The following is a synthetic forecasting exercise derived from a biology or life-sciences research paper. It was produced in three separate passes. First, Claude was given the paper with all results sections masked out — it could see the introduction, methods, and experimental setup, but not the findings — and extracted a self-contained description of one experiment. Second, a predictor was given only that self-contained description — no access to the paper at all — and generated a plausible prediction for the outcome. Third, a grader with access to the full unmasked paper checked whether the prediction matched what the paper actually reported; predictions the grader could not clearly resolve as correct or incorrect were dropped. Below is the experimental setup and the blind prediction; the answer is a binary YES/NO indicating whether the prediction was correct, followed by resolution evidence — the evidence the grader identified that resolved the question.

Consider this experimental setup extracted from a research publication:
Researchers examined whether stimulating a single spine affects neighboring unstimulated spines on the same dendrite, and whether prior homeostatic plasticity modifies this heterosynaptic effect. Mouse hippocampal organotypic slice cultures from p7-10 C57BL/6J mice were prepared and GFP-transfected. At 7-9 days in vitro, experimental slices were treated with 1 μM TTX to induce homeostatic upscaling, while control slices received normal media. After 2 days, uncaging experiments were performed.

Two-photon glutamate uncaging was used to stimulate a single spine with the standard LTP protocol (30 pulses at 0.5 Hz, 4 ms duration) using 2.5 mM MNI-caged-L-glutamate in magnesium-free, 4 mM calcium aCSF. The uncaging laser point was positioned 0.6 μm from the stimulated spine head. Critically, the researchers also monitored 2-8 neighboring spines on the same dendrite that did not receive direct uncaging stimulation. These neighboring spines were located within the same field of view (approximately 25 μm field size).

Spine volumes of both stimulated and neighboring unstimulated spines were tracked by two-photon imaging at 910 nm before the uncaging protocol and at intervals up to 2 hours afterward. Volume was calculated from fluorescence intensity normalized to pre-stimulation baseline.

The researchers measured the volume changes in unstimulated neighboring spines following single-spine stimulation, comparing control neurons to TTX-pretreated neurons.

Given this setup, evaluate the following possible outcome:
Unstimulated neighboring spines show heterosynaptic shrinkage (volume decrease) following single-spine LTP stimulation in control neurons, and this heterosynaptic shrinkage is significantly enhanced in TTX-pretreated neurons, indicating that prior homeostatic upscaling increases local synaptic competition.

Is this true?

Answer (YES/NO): NO